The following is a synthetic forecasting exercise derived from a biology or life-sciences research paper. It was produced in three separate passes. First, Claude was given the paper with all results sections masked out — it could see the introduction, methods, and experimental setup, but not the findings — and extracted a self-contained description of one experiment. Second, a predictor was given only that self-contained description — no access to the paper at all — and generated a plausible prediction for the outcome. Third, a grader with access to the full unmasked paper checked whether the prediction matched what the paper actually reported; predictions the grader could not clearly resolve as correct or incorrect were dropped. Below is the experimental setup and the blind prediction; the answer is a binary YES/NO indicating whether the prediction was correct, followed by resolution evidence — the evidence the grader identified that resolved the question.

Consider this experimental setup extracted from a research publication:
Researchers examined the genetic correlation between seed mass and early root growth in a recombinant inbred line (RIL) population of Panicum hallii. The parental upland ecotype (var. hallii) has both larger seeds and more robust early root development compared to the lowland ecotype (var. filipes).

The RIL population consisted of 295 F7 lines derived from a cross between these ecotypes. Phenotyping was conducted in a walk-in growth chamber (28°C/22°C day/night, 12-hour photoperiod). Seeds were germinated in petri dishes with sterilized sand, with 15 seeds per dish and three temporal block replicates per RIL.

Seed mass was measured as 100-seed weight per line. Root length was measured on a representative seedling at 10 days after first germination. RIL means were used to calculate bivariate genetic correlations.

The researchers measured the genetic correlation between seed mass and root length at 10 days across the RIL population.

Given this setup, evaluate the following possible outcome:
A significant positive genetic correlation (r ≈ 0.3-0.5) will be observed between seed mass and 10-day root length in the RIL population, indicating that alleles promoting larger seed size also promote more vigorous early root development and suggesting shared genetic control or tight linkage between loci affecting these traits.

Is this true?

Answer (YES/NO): NO